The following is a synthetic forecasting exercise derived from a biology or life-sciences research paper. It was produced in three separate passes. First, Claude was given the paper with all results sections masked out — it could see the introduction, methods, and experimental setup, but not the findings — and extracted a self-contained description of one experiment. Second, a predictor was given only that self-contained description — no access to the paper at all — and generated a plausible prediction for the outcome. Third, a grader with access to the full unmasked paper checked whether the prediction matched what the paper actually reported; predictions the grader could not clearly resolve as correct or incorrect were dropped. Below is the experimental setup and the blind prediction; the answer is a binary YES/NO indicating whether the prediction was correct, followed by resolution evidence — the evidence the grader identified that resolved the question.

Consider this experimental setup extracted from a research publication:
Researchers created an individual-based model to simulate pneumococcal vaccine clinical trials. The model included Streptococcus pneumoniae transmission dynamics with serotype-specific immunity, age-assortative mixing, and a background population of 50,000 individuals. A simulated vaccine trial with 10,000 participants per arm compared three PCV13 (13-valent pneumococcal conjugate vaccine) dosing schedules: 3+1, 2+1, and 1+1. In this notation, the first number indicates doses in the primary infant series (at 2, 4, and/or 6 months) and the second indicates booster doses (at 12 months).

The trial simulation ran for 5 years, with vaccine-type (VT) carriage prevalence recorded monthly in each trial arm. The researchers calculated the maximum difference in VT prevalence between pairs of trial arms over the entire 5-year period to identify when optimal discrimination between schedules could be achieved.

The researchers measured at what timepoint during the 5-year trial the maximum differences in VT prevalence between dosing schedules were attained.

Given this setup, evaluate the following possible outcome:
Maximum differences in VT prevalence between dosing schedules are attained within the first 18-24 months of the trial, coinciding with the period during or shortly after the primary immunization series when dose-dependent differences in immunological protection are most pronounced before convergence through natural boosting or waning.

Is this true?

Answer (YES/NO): NO